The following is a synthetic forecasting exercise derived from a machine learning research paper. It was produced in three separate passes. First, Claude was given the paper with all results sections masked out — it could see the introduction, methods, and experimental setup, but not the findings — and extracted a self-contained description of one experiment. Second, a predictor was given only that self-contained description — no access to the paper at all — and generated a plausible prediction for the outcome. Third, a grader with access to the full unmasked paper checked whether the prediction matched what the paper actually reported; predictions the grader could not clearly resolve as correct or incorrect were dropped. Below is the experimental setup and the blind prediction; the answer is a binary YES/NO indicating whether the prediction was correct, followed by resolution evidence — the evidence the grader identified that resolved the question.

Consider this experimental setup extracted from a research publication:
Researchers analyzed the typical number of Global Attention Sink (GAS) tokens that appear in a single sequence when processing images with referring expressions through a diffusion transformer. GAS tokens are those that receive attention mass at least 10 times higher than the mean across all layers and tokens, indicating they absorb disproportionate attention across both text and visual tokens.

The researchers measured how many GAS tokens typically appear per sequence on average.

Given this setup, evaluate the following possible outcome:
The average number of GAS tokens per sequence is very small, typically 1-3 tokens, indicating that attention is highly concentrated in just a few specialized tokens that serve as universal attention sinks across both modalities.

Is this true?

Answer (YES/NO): YES